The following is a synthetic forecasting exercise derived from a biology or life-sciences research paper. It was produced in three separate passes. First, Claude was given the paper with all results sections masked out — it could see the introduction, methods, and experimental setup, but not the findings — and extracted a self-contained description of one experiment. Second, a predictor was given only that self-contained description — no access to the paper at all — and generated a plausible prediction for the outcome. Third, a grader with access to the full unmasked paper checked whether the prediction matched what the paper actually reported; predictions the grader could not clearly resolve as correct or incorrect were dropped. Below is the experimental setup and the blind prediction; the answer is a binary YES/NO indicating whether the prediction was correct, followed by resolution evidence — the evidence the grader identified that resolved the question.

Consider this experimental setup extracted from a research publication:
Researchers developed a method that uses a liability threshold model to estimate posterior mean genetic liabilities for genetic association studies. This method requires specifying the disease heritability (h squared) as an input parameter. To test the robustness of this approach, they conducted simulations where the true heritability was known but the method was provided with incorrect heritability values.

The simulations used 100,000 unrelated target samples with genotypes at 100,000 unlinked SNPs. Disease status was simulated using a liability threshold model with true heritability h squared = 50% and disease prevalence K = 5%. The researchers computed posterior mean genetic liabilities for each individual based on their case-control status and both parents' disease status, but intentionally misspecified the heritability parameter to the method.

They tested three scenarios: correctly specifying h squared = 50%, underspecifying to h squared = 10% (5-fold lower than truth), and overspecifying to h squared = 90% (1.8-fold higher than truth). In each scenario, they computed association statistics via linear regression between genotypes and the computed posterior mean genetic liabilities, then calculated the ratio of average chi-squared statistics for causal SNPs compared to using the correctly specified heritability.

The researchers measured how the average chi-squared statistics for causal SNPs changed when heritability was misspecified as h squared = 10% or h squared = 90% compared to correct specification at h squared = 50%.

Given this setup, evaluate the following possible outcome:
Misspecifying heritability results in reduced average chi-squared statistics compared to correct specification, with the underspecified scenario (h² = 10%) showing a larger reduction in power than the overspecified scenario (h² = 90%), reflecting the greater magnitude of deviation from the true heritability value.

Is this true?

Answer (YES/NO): NO